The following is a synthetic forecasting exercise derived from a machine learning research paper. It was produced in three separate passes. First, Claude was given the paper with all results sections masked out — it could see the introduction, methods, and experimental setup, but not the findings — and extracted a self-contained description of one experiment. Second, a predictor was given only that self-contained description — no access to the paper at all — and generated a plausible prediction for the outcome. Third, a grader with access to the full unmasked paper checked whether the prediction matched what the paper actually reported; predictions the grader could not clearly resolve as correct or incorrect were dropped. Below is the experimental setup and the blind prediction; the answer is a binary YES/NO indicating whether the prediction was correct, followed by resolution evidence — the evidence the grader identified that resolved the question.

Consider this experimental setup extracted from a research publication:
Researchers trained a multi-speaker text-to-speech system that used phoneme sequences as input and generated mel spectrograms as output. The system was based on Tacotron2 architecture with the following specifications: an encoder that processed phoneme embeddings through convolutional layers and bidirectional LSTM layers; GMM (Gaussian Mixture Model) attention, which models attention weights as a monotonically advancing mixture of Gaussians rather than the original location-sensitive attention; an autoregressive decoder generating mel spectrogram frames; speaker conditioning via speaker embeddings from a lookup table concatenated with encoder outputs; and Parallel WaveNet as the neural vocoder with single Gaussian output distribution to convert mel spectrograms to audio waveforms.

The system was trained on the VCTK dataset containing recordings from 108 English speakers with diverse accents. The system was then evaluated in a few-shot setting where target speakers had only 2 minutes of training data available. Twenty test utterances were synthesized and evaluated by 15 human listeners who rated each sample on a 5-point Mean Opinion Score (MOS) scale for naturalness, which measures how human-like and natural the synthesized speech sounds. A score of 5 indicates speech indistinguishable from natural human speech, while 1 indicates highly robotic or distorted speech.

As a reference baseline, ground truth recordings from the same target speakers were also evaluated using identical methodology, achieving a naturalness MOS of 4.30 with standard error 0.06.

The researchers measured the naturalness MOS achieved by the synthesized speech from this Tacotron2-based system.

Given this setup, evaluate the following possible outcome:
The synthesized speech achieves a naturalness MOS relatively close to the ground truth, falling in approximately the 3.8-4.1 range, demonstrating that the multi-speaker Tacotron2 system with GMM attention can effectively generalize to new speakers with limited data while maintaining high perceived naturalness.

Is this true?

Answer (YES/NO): YES